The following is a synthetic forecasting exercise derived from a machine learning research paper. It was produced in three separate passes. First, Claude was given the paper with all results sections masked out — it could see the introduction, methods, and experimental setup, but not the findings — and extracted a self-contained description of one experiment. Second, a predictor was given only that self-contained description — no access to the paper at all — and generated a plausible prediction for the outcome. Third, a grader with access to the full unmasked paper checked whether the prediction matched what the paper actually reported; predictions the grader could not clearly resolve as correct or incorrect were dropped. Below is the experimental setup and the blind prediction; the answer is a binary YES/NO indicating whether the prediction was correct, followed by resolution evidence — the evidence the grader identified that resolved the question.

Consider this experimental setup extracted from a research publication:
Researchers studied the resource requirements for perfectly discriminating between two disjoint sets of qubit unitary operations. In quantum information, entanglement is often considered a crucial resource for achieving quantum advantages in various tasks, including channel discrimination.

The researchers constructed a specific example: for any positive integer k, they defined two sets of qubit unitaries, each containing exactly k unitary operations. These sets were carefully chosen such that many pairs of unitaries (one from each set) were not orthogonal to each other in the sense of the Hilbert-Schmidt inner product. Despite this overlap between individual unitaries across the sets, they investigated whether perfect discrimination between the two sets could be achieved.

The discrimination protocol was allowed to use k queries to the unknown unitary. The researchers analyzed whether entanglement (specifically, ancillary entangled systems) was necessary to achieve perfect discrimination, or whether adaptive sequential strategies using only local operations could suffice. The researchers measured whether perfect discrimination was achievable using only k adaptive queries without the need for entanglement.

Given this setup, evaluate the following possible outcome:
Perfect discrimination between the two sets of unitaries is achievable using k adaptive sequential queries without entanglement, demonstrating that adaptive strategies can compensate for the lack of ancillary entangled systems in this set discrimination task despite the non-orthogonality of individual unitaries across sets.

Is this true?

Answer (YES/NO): YES